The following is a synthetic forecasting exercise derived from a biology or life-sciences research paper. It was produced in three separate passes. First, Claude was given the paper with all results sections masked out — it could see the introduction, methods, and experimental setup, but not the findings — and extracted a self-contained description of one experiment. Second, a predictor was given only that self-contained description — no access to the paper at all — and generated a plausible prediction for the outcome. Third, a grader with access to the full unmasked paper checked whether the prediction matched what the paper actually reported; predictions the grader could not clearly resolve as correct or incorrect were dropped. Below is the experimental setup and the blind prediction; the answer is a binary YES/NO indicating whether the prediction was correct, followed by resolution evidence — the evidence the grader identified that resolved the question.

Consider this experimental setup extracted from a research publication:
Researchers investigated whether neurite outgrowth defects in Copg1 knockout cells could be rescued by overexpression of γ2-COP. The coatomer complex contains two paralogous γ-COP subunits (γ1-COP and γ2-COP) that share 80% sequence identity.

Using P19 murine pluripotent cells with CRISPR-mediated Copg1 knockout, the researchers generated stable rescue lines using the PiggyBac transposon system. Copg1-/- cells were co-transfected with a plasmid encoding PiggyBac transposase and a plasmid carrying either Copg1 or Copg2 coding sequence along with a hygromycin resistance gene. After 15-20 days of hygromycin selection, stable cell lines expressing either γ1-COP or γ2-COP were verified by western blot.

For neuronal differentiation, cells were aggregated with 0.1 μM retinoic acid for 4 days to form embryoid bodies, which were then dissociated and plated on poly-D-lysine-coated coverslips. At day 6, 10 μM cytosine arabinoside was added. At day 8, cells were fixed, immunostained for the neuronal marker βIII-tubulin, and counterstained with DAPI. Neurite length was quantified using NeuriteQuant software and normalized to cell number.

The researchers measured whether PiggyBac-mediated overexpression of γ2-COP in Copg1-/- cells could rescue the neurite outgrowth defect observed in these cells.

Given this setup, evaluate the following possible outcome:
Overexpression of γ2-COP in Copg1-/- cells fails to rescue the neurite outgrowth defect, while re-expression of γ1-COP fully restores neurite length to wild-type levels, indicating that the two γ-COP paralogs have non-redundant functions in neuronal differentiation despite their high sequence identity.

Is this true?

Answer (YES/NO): YES